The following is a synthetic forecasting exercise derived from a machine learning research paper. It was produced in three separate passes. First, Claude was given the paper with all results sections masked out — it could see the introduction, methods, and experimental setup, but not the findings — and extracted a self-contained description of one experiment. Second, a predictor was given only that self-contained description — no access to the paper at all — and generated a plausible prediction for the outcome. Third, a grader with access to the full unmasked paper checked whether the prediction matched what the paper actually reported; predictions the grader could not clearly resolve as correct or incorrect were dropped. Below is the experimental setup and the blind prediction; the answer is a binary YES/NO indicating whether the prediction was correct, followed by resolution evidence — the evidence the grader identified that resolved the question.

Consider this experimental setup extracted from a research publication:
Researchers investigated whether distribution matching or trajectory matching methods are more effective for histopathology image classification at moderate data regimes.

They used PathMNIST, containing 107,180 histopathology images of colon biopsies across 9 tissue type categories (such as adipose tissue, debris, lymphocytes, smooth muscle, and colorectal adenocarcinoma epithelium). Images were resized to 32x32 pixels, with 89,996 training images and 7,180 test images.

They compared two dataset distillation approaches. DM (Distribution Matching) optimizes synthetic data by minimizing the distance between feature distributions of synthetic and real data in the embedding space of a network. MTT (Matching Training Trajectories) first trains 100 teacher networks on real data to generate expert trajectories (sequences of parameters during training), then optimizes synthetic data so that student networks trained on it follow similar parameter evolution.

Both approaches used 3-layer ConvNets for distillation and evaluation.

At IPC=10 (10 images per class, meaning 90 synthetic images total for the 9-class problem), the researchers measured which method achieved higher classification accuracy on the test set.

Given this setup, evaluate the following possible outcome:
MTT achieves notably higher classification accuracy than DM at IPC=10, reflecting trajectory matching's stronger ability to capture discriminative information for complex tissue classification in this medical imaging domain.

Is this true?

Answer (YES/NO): NO